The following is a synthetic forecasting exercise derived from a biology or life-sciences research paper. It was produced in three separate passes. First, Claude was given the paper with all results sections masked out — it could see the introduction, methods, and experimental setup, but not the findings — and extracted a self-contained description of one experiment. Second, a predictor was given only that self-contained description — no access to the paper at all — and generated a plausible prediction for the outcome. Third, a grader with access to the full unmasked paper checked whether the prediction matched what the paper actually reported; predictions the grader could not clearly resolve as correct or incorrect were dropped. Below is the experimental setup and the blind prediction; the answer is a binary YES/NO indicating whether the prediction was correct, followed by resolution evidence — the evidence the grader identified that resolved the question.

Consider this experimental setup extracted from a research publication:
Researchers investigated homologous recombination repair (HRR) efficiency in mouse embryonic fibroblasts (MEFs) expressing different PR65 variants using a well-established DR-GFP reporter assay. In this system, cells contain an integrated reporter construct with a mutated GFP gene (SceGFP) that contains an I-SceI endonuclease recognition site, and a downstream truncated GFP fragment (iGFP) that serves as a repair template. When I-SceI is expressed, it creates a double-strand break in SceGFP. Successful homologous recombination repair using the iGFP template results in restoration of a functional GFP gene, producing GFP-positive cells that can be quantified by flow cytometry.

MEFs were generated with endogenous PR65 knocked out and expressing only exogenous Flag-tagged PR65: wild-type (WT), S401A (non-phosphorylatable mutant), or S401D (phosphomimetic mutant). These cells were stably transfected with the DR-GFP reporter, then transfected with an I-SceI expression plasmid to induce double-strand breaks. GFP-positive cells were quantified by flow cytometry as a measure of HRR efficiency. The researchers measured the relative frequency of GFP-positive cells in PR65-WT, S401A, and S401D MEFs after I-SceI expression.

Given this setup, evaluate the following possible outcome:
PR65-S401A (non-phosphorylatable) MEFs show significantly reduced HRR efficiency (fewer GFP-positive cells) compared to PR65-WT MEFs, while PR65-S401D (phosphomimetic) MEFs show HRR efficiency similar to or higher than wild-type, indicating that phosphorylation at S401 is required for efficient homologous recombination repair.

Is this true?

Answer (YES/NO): NO